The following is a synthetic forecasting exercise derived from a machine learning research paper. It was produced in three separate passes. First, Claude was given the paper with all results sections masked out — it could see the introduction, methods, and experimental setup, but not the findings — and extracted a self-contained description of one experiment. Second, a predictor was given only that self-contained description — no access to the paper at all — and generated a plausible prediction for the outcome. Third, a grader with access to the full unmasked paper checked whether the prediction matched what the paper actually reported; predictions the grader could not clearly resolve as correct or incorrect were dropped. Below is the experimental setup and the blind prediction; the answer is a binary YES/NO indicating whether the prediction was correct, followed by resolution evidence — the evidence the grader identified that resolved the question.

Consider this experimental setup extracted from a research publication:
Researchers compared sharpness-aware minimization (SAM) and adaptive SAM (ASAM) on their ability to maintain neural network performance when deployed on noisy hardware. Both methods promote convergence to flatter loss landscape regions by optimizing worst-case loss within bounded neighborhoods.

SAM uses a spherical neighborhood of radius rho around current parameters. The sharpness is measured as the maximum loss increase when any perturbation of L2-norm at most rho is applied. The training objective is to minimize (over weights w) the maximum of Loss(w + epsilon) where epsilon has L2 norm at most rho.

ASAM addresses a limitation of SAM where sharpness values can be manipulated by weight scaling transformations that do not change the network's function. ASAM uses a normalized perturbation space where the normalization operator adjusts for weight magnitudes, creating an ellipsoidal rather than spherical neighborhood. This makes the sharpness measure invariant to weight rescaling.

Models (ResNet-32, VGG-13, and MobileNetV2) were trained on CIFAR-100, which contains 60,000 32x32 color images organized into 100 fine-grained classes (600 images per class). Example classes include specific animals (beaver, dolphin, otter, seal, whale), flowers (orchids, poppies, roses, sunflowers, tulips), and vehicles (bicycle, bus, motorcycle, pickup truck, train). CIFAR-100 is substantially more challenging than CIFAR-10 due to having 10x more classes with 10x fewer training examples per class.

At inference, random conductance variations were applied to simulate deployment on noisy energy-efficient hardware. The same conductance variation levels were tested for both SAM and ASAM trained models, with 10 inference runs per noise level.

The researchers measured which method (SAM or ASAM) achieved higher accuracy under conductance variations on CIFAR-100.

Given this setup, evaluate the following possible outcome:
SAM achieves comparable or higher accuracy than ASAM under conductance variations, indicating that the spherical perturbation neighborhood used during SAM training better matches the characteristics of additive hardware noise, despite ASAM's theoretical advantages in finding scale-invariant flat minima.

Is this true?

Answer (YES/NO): NO